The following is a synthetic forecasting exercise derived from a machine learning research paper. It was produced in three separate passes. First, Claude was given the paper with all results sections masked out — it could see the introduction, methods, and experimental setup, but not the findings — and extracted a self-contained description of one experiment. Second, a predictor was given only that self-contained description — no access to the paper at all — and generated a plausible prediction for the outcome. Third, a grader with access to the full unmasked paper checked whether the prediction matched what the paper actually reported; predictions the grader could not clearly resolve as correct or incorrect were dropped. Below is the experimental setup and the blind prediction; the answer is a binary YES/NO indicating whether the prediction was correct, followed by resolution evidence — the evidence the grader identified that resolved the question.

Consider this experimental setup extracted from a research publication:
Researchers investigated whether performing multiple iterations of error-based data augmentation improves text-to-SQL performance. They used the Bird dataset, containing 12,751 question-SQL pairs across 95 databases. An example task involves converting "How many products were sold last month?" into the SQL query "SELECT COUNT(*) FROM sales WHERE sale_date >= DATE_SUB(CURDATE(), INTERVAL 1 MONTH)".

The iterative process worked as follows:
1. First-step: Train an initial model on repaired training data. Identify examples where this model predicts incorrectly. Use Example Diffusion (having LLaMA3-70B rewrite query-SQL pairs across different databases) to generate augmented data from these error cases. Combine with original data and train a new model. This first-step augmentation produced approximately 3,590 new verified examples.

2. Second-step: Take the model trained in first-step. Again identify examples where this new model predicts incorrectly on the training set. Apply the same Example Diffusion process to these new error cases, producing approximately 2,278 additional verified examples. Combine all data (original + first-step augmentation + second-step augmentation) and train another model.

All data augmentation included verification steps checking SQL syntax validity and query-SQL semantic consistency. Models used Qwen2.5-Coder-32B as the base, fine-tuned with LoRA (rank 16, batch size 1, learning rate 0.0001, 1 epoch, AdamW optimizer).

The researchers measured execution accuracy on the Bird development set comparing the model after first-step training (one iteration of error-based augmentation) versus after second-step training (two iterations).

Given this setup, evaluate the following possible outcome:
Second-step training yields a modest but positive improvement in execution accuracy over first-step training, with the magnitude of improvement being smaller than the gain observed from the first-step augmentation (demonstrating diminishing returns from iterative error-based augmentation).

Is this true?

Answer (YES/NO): NO